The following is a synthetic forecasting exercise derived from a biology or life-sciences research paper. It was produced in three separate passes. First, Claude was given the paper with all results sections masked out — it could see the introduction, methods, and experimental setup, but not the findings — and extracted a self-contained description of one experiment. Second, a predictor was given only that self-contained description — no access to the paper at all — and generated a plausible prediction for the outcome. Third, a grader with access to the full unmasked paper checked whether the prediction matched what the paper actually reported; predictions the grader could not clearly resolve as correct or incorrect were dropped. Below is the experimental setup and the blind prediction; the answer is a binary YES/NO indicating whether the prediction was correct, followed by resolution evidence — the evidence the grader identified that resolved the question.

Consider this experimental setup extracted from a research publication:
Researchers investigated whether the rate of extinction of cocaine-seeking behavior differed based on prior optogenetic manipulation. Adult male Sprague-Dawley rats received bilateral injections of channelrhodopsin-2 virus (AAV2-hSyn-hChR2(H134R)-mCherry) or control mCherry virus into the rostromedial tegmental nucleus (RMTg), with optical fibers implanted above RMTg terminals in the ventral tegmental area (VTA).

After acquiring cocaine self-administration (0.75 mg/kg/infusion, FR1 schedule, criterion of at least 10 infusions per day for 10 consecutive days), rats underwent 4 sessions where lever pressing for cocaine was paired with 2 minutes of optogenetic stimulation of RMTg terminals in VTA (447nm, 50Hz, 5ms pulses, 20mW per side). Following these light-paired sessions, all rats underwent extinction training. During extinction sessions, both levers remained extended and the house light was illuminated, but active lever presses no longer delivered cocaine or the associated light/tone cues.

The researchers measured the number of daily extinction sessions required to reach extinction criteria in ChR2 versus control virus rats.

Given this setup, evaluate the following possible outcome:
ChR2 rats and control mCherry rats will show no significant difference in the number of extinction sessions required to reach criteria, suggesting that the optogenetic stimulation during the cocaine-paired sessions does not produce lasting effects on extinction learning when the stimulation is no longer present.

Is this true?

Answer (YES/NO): YES